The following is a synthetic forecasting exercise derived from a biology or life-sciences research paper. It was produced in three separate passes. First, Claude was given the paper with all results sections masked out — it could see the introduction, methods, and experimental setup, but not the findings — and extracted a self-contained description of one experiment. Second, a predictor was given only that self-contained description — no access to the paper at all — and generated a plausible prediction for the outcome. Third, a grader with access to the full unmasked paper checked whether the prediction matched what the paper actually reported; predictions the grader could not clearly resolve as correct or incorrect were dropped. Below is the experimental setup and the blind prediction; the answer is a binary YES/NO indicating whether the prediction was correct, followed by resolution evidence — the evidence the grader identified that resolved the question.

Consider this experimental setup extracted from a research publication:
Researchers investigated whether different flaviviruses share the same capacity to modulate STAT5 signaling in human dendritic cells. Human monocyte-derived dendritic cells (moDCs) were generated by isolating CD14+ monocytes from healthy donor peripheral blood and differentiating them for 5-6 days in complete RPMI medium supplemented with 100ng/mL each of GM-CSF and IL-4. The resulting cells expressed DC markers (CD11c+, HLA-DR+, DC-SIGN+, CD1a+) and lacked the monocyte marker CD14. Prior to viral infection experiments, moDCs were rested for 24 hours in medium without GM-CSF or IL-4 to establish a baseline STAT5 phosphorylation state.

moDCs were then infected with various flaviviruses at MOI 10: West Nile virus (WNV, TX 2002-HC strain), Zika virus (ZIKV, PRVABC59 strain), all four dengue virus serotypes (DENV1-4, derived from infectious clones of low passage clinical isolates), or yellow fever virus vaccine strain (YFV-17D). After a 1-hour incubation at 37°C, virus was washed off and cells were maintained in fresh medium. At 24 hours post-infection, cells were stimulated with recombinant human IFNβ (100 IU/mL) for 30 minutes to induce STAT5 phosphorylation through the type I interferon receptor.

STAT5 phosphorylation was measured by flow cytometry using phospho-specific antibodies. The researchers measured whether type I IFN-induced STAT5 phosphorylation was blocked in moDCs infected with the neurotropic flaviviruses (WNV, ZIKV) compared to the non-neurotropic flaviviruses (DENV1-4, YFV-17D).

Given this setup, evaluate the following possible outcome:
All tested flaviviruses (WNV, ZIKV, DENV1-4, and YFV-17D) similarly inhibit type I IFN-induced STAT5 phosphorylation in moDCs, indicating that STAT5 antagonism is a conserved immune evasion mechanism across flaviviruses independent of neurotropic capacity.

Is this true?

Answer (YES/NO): NO